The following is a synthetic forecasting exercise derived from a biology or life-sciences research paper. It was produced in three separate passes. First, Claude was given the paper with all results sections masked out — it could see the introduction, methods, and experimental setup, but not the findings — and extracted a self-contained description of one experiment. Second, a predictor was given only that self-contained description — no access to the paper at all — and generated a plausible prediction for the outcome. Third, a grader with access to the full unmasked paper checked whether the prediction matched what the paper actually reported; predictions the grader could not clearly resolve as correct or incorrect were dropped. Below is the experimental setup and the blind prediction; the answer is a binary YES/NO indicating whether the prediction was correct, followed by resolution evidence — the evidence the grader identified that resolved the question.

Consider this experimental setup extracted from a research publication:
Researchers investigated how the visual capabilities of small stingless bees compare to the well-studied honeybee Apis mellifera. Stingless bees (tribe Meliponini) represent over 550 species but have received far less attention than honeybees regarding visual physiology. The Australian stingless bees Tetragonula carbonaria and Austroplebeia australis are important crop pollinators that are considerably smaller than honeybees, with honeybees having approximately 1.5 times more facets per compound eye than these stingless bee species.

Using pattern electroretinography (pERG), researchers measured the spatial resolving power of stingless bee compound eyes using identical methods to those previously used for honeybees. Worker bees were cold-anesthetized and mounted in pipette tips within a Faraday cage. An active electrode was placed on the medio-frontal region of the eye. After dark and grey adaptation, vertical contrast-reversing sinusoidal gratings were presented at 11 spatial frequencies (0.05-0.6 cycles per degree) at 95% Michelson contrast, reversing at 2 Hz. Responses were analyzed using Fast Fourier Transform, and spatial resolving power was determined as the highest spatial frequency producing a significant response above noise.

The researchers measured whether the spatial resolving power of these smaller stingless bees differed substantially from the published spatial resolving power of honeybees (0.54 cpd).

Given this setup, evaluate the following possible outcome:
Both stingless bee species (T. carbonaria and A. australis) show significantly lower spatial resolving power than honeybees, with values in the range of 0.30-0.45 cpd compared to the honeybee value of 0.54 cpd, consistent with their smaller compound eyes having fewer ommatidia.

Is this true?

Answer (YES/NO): NO